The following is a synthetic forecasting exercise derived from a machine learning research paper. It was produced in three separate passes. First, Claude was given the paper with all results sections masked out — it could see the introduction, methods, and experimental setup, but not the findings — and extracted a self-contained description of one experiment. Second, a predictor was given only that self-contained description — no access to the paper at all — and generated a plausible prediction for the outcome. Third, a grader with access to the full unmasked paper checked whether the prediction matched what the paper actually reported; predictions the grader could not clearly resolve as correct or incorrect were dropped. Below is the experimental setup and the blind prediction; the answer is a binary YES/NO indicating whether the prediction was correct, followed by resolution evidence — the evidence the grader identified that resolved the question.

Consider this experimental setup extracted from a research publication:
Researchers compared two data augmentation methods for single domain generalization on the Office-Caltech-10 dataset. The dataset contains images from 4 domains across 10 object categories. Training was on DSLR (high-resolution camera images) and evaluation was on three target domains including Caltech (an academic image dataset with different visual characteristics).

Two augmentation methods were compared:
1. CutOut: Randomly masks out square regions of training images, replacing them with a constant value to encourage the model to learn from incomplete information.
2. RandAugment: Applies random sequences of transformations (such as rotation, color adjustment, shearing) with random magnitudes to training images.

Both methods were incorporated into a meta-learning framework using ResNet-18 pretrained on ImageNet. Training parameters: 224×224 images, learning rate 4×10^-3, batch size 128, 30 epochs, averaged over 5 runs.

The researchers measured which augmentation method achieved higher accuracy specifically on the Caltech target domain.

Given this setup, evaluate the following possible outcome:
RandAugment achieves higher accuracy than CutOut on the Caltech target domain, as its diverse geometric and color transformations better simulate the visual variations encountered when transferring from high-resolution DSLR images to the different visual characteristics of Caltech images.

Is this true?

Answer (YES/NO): NO